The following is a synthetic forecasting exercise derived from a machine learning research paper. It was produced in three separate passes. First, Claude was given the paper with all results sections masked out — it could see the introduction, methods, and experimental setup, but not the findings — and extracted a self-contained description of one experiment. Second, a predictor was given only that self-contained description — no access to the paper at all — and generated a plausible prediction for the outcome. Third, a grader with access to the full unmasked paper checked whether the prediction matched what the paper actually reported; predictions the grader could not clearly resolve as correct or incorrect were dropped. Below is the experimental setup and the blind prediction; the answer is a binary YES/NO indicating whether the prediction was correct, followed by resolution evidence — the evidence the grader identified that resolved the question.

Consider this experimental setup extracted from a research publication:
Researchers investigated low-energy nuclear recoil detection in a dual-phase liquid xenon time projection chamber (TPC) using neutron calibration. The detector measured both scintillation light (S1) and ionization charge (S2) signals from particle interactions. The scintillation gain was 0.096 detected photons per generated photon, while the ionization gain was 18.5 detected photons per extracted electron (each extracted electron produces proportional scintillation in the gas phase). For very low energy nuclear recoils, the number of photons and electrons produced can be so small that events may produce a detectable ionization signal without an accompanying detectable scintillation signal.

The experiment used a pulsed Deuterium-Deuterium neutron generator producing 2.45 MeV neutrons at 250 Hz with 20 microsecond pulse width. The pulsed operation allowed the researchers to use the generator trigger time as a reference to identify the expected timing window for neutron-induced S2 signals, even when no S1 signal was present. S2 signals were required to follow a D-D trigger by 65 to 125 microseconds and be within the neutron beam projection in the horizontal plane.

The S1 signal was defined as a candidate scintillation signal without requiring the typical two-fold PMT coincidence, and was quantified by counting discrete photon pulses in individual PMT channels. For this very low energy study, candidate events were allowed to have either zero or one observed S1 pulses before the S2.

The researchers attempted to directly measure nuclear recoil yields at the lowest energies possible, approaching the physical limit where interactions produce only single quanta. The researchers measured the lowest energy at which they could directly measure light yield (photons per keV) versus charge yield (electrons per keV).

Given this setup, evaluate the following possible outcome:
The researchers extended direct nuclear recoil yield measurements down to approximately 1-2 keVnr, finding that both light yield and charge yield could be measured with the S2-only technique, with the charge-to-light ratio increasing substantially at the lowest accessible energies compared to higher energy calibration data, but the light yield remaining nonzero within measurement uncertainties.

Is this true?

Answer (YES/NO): NO